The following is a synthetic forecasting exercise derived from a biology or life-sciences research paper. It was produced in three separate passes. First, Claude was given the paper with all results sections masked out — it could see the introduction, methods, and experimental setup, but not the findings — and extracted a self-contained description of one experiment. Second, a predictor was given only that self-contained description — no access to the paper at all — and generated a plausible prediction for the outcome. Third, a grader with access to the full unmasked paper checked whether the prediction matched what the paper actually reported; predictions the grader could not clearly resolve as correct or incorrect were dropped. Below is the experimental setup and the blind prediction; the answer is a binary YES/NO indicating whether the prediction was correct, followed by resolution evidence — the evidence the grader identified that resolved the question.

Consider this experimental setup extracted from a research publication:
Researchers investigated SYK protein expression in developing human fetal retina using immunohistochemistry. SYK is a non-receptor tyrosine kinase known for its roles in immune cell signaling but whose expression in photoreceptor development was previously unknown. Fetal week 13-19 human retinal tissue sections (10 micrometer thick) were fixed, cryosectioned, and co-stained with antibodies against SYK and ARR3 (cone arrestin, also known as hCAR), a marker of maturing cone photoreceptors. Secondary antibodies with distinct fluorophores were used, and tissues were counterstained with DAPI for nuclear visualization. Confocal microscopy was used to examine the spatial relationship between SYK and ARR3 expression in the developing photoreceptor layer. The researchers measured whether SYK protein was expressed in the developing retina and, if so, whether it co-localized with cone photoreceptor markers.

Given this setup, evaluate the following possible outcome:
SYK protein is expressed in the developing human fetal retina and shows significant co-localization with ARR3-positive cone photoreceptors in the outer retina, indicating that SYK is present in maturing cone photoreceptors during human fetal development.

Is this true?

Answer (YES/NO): YES